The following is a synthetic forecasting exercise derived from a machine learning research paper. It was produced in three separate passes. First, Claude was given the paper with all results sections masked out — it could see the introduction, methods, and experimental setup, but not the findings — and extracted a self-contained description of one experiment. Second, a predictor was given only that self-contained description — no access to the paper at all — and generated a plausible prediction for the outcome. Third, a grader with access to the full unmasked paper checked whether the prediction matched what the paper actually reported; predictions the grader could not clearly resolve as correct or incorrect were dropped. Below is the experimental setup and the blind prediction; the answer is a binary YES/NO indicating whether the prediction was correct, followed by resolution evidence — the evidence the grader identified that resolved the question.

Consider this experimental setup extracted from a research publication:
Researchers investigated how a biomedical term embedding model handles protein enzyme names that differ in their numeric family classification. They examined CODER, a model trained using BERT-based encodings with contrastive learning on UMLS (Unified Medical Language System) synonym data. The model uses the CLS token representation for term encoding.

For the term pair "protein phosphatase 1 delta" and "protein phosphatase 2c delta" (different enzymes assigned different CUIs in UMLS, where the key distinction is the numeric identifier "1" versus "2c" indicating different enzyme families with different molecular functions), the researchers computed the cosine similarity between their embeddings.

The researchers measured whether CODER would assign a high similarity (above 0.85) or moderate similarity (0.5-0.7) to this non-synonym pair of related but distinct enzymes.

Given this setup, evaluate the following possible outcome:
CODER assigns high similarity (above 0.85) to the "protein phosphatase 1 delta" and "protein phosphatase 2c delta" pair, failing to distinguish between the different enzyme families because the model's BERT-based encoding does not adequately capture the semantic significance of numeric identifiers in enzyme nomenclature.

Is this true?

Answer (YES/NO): YES